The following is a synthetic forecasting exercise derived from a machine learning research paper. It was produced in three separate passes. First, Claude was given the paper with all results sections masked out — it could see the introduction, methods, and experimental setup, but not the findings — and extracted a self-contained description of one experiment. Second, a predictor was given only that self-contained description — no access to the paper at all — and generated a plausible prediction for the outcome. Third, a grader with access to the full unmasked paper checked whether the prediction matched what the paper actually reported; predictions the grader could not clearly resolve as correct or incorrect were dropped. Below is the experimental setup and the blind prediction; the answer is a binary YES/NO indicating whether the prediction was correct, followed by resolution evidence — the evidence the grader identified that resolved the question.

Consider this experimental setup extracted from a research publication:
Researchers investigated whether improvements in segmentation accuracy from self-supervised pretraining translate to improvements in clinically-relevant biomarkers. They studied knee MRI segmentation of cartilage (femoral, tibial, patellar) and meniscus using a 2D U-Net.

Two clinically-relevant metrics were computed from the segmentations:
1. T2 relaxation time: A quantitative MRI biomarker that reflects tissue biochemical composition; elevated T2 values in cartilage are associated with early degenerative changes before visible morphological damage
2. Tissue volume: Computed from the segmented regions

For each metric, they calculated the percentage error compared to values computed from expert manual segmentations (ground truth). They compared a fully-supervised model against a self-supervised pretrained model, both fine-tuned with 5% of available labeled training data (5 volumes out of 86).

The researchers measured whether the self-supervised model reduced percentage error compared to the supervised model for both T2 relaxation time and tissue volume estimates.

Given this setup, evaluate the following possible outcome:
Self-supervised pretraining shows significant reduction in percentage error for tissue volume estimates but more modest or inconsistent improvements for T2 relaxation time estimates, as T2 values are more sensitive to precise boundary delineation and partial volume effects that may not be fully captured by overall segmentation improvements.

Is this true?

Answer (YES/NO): NO